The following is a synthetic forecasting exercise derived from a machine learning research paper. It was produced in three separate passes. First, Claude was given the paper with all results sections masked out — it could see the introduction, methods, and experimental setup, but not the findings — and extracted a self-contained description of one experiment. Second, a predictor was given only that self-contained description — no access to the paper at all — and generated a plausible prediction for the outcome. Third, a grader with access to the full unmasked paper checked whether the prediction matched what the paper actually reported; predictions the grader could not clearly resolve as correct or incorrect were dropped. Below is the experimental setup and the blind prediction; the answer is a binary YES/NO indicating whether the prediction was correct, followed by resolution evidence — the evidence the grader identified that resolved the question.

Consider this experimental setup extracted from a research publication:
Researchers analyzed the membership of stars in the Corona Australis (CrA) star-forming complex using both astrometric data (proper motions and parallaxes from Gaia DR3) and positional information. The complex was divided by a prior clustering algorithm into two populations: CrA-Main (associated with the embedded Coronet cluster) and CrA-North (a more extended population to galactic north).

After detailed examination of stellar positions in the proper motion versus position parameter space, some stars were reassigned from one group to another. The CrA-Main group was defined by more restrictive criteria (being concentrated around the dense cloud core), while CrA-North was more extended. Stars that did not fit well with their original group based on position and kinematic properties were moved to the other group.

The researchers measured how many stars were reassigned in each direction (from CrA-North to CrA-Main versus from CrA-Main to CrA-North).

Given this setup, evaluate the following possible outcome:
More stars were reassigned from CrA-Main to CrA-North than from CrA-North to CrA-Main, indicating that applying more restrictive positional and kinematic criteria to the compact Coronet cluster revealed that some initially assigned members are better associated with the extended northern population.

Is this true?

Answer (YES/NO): NO